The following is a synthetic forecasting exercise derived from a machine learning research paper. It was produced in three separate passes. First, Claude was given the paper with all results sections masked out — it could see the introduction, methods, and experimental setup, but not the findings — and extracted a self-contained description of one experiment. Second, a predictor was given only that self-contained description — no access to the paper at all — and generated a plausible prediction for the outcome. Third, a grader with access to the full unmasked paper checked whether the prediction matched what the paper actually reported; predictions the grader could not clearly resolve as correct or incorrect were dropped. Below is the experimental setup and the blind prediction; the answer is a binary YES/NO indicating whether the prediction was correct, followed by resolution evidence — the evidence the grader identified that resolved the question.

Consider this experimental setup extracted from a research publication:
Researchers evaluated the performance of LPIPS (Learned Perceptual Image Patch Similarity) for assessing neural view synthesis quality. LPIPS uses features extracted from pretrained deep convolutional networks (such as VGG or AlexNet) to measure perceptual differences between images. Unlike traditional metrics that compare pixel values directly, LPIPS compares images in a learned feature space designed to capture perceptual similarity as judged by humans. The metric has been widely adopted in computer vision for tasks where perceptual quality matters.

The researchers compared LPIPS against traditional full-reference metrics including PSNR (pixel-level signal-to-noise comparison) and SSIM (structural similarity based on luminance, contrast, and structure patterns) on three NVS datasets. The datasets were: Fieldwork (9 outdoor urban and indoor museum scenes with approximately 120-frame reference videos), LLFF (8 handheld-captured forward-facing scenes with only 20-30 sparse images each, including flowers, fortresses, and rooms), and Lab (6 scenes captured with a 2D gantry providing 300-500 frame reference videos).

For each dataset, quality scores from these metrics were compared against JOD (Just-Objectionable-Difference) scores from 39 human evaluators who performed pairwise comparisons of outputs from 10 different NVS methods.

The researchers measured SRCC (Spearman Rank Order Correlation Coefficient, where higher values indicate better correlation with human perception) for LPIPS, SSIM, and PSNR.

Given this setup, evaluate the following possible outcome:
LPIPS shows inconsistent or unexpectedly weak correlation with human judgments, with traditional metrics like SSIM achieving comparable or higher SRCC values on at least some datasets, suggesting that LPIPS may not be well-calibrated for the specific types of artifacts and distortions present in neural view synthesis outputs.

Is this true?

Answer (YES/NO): YES